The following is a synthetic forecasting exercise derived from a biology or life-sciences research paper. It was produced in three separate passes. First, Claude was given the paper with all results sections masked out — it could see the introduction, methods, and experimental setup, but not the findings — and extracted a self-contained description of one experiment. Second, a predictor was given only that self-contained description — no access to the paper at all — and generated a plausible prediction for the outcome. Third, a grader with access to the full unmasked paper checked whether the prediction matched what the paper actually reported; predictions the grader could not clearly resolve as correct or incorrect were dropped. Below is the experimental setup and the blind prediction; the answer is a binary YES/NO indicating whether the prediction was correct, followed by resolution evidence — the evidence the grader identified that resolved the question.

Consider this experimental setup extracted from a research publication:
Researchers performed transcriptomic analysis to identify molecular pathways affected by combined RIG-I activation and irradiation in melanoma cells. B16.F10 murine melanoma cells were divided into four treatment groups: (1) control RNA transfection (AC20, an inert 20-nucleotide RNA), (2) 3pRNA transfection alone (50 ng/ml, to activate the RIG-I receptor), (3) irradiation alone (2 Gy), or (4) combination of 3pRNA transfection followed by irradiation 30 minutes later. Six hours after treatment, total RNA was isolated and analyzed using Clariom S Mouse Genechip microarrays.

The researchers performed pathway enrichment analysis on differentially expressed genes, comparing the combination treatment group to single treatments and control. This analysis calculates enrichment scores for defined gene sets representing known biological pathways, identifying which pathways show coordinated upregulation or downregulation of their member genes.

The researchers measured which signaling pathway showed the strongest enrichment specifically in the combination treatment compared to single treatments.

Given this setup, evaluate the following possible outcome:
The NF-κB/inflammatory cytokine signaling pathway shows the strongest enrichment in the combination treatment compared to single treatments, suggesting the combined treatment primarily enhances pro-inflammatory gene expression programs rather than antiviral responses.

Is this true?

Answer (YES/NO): NO